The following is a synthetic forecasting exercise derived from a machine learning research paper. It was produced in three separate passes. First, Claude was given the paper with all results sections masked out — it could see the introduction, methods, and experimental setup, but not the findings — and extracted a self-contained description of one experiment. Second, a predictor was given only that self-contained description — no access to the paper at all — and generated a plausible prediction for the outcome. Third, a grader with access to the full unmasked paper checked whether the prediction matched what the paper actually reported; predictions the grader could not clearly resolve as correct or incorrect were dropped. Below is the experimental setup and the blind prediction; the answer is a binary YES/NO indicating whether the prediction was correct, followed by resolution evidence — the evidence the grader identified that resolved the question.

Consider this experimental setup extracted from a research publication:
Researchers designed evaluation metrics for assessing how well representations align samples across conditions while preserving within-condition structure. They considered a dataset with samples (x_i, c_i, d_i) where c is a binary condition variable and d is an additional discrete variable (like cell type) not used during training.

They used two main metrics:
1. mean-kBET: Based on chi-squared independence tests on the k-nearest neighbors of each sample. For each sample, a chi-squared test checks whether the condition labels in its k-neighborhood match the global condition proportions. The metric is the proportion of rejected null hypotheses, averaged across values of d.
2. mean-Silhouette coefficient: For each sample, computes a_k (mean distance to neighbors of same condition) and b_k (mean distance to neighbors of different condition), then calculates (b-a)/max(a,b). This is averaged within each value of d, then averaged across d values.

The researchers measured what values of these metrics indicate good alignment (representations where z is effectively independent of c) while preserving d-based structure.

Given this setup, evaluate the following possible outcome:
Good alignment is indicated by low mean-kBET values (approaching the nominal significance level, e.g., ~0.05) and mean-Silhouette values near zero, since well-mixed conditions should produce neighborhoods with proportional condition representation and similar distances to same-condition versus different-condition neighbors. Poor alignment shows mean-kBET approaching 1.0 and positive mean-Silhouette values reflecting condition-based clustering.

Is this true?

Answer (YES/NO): YES